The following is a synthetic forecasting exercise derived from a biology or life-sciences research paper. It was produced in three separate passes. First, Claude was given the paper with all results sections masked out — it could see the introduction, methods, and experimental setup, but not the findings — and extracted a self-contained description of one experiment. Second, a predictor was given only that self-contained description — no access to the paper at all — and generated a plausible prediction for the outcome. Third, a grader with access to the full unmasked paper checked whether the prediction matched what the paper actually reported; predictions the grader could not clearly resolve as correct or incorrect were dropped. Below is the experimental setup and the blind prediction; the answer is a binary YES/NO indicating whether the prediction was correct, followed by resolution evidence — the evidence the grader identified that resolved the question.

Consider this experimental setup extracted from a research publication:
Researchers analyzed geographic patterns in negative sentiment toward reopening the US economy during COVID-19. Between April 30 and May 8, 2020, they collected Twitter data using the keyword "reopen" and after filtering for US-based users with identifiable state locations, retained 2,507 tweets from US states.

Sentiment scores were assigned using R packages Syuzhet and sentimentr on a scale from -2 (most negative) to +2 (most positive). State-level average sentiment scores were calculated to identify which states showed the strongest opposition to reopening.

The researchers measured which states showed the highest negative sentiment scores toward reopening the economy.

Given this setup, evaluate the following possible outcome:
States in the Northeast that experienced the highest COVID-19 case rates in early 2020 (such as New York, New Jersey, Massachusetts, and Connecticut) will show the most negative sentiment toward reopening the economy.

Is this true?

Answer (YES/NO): NO